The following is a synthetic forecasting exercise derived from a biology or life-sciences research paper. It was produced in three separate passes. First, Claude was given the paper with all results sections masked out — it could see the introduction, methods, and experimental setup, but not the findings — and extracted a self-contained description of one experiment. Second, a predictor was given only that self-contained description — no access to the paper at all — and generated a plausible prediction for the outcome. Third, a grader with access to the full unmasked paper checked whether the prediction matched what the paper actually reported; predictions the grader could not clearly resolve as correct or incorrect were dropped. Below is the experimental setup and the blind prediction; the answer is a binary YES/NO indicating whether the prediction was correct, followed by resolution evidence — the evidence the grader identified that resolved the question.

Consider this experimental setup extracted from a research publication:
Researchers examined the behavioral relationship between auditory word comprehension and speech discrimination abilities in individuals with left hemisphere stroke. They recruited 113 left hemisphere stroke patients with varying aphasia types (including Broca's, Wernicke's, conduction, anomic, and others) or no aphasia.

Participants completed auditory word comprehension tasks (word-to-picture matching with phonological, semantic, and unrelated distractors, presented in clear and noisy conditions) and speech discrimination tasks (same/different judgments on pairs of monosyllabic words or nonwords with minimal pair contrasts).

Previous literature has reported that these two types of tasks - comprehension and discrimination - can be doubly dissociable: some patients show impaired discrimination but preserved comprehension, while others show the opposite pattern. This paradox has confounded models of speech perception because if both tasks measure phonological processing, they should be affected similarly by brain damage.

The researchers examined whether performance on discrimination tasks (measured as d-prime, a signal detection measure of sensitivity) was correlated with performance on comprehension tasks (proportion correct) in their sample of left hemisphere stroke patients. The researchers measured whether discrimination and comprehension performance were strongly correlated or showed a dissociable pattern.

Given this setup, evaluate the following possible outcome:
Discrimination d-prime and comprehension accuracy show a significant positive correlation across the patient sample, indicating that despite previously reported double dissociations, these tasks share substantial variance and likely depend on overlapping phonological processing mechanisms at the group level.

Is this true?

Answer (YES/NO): NO